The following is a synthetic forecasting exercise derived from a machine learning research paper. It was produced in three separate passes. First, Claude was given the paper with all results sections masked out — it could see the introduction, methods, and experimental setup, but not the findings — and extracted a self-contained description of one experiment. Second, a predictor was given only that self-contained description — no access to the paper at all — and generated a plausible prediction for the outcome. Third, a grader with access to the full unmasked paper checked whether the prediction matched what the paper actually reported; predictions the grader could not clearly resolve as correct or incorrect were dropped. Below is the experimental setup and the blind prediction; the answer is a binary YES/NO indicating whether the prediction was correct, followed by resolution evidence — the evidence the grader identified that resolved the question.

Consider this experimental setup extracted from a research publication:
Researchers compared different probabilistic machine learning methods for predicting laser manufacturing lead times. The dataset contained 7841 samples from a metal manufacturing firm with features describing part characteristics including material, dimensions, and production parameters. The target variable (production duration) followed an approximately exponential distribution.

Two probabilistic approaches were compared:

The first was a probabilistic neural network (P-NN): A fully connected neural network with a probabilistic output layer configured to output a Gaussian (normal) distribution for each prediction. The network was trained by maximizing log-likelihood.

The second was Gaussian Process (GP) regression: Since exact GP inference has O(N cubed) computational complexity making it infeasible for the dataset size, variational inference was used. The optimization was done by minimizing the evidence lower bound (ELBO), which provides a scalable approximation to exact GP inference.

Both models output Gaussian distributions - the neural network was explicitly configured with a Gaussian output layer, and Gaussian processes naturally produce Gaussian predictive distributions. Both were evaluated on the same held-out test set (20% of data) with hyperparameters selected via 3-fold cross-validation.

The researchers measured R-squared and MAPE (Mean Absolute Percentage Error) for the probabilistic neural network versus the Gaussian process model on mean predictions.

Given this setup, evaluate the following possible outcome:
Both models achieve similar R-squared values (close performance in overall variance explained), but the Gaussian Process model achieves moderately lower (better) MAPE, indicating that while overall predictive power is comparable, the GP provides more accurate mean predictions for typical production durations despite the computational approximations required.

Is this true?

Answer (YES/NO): YES